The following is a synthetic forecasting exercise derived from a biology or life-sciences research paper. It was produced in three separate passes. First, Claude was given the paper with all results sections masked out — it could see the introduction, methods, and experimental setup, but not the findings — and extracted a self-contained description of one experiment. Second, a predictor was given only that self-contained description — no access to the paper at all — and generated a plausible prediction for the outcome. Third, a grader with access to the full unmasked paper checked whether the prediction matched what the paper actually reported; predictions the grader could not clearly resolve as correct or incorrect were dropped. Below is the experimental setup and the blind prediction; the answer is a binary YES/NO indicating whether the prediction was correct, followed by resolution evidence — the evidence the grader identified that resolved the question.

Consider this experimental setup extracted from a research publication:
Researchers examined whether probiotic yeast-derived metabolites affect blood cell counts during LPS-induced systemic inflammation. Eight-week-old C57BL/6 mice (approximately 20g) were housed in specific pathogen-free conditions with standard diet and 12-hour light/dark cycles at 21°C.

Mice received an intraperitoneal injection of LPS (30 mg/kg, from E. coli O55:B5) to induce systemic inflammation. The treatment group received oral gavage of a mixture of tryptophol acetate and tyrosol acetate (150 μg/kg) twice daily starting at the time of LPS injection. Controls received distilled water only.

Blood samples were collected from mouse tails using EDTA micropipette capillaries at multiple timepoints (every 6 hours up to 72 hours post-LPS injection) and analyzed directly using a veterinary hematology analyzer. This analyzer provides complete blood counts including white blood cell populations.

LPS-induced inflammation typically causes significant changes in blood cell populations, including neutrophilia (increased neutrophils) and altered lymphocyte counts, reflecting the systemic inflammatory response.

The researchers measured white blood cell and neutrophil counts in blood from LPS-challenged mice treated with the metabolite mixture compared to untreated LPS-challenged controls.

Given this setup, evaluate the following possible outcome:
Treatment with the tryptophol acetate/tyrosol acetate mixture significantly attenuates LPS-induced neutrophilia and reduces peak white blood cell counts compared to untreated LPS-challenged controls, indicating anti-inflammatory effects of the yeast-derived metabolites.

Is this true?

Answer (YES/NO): NO